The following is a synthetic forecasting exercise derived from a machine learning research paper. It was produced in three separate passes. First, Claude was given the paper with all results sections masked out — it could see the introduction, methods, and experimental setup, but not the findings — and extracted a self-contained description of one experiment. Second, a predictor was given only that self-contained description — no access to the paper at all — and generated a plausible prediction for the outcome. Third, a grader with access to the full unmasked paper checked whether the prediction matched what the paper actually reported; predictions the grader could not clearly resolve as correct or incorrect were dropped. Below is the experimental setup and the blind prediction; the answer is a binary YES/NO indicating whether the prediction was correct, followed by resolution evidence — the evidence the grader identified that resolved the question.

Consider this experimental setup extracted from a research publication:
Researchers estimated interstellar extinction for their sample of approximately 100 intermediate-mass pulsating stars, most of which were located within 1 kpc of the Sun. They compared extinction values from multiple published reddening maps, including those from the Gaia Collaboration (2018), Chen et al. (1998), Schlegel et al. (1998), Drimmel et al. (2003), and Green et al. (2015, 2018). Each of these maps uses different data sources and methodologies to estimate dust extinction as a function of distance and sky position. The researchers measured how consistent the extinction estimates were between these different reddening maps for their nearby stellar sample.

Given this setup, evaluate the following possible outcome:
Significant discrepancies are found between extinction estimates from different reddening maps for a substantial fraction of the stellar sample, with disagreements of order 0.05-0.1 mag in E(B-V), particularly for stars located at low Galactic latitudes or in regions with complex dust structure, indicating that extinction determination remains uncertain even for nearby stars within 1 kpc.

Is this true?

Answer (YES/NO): NO